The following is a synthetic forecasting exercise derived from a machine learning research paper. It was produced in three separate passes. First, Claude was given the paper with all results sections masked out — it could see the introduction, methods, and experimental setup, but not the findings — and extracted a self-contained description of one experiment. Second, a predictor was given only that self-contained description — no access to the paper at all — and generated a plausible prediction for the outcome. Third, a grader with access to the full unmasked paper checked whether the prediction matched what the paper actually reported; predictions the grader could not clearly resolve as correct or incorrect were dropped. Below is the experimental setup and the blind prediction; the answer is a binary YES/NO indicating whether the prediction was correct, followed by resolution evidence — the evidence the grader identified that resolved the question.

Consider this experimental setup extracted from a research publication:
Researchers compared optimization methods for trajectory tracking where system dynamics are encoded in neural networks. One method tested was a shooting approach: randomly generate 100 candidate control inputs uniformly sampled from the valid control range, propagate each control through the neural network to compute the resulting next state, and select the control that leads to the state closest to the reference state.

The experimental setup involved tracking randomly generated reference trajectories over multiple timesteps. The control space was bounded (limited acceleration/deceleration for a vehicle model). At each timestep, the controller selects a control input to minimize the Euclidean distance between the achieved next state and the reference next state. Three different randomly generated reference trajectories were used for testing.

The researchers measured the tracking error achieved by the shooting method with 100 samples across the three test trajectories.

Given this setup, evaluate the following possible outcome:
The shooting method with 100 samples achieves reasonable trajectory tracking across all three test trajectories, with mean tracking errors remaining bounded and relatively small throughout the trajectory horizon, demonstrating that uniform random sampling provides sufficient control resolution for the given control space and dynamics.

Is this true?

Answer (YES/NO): NO